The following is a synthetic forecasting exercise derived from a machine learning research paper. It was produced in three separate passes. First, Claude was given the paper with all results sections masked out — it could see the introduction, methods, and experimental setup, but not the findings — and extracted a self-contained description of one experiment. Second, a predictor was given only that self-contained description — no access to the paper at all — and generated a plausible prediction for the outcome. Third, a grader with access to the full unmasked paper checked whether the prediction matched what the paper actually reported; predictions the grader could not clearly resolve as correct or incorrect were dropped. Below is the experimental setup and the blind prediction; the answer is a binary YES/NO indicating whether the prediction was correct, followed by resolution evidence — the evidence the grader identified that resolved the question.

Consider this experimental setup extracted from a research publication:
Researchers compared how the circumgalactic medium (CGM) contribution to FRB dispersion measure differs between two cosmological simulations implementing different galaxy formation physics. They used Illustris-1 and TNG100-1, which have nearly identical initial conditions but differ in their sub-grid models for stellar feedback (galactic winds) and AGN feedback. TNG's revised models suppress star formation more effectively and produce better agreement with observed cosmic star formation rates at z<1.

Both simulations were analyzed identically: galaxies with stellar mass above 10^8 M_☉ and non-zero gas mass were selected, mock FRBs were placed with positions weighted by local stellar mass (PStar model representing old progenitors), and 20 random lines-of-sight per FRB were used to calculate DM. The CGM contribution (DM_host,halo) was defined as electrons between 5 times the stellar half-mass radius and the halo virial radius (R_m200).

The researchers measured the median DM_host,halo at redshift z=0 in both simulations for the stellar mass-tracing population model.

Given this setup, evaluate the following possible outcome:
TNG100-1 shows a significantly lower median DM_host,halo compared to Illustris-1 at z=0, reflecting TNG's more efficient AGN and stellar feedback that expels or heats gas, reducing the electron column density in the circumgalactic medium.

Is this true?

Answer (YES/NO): NO